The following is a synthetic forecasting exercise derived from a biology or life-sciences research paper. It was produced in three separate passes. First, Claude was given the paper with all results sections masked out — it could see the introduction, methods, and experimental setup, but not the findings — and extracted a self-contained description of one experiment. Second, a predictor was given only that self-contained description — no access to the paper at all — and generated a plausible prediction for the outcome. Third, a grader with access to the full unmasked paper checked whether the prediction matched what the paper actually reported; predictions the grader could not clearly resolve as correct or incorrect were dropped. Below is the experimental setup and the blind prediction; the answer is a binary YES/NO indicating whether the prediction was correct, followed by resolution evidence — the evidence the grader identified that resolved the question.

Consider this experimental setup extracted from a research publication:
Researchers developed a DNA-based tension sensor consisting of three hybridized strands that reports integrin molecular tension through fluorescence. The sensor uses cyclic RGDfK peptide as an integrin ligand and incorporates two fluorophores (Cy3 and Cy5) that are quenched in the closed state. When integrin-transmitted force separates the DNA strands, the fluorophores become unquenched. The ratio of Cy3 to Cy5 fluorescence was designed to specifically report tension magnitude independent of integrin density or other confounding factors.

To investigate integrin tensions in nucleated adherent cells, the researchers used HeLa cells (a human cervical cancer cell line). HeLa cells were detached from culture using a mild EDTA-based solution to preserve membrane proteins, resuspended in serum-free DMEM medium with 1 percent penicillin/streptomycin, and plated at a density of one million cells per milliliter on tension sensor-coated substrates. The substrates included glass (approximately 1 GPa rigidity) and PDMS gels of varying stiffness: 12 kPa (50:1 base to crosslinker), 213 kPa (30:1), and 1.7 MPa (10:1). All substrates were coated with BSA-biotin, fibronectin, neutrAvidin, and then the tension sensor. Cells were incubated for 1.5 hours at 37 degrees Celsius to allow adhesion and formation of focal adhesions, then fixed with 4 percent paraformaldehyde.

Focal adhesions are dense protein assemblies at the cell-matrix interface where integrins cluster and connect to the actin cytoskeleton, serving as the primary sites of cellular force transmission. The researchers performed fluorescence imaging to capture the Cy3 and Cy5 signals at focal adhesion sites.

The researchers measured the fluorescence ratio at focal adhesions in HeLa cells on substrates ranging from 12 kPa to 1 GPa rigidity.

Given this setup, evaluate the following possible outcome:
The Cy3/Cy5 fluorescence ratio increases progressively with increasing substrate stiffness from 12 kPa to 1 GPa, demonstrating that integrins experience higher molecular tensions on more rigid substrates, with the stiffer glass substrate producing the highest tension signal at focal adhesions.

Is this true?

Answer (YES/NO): NO